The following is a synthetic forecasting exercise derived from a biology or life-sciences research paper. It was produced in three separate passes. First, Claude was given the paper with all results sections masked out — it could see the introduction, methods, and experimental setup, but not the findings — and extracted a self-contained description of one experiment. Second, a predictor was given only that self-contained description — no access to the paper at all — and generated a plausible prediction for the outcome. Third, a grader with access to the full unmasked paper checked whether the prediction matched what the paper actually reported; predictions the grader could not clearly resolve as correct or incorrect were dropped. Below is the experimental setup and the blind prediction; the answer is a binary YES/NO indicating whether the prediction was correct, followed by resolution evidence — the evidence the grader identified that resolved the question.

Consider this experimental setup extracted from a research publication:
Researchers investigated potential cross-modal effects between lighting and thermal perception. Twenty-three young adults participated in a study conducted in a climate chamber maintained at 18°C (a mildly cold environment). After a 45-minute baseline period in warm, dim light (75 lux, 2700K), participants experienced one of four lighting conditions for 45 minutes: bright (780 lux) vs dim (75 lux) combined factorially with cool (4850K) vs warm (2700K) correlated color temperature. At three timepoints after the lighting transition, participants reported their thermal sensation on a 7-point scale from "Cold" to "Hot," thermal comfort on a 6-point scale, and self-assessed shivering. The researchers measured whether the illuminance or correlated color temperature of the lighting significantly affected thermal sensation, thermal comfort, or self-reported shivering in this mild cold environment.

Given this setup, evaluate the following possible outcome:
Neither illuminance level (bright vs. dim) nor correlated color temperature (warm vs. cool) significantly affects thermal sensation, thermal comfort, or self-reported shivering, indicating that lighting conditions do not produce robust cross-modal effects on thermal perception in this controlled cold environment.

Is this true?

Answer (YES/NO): YES